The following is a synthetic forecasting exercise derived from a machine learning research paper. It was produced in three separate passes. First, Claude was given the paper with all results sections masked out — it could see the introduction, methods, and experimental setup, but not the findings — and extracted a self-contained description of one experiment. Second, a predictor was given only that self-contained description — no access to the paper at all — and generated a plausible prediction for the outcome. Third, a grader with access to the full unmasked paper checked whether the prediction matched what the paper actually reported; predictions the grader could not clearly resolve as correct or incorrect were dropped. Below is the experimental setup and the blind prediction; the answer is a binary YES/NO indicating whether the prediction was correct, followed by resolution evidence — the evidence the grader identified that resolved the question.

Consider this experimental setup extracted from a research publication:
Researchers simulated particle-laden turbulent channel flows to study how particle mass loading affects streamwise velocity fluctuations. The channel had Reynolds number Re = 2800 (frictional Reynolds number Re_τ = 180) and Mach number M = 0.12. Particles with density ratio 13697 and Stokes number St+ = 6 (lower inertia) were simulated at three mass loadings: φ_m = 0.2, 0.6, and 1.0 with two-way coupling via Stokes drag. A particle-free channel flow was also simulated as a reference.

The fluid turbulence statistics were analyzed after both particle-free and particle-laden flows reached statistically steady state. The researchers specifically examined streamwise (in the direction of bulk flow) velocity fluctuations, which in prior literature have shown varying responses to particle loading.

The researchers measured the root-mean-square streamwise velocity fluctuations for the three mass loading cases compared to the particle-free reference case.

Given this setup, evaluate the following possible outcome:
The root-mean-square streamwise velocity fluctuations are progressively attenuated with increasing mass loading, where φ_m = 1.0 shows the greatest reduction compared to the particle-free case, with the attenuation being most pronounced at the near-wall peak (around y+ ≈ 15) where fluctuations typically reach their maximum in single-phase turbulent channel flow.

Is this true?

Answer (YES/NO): NO